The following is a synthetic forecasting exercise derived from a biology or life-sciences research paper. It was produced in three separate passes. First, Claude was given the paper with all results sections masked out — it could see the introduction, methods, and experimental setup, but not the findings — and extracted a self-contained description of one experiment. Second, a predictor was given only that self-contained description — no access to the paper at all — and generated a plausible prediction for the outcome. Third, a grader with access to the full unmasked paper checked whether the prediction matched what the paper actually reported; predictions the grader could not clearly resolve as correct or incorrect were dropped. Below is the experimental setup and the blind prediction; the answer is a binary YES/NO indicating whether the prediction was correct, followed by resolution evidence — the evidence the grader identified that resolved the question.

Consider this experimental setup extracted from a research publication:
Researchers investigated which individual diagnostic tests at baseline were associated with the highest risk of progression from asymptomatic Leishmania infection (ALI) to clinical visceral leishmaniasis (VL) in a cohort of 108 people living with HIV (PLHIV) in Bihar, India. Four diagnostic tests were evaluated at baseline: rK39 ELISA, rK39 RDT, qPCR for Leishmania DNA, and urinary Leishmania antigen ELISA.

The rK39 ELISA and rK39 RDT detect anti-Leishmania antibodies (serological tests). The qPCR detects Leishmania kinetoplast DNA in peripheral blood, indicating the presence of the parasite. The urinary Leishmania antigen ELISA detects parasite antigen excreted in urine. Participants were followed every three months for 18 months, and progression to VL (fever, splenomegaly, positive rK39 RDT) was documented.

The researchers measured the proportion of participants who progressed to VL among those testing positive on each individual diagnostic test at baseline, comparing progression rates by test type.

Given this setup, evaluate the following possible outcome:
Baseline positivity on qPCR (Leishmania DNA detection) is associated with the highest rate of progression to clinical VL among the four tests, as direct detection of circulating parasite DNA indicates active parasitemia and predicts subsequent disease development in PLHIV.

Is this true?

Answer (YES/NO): YES